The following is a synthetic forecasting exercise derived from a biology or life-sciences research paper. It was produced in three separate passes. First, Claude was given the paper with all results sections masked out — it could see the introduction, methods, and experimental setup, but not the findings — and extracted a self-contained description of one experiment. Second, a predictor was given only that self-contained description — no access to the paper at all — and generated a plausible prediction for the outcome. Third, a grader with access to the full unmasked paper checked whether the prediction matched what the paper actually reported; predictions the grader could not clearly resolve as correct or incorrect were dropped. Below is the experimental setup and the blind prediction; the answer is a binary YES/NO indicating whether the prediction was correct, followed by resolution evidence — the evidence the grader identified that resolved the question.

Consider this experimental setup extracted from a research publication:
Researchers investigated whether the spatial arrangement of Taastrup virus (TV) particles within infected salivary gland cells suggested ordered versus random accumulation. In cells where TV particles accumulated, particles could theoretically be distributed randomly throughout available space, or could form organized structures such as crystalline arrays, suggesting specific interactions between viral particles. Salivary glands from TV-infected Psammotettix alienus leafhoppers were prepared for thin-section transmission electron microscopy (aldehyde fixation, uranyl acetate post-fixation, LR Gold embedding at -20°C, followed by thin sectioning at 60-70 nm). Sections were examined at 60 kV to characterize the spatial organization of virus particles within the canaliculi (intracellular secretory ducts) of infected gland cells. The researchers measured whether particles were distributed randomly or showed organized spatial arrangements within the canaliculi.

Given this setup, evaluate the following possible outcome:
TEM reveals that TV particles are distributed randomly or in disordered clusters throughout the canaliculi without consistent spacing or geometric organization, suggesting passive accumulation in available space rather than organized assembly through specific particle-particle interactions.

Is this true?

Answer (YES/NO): NO